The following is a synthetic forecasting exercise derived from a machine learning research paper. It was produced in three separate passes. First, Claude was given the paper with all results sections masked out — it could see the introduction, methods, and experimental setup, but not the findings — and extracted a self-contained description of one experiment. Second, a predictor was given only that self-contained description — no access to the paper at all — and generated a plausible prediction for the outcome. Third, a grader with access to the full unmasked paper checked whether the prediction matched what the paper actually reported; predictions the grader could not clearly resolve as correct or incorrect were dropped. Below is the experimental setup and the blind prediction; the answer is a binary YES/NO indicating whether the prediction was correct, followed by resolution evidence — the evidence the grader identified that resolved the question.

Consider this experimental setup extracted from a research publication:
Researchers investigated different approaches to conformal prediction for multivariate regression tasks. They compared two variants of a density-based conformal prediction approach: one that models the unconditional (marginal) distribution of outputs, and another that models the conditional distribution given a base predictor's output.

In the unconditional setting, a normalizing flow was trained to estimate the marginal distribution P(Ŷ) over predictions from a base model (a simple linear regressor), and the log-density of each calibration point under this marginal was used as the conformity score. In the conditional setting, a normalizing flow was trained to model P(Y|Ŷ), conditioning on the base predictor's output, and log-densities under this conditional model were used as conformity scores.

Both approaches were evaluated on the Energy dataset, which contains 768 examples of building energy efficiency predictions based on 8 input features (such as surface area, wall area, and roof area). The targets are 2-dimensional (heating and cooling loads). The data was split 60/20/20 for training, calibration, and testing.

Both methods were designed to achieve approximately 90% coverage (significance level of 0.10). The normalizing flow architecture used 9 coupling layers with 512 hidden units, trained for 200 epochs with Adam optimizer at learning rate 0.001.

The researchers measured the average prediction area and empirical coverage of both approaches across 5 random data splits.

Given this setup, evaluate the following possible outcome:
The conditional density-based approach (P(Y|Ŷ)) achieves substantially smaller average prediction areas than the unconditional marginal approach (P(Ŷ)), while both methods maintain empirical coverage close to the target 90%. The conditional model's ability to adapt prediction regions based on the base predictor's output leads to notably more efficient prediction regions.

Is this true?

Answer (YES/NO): YES